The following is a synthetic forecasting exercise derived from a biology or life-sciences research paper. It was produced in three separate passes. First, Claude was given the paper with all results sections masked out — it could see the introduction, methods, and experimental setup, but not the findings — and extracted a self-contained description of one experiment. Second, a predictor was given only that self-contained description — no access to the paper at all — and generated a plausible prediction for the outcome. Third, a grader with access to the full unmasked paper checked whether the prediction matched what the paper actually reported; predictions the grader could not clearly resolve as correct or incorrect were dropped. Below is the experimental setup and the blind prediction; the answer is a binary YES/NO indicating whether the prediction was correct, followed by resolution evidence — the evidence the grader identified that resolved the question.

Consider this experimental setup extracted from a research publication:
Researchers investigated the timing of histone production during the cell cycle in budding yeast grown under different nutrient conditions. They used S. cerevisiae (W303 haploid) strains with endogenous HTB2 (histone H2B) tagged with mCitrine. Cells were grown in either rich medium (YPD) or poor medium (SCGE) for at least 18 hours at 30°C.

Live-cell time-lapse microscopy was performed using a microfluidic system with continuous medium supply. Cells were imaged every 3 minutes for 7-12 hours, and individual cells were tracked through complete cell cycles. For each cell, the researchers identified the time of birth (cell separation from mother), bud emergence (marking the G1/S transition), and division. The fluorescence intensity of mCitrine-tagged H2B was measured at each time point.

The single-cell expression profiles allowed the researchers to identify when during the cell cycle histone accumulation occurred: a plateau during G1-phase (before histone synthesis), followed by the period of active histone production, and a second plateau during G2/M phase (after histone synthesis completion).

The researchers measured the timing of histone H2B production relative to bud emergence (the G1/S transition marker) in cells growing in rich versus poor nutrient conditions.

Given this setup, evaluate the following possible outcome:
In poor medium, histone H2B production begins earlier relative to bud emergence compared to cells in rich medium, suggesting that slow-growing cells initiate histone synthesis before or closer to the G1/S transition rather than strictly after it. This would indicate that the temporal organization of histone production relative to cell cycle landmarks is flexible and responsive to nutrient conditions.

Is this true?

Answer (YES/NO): NO